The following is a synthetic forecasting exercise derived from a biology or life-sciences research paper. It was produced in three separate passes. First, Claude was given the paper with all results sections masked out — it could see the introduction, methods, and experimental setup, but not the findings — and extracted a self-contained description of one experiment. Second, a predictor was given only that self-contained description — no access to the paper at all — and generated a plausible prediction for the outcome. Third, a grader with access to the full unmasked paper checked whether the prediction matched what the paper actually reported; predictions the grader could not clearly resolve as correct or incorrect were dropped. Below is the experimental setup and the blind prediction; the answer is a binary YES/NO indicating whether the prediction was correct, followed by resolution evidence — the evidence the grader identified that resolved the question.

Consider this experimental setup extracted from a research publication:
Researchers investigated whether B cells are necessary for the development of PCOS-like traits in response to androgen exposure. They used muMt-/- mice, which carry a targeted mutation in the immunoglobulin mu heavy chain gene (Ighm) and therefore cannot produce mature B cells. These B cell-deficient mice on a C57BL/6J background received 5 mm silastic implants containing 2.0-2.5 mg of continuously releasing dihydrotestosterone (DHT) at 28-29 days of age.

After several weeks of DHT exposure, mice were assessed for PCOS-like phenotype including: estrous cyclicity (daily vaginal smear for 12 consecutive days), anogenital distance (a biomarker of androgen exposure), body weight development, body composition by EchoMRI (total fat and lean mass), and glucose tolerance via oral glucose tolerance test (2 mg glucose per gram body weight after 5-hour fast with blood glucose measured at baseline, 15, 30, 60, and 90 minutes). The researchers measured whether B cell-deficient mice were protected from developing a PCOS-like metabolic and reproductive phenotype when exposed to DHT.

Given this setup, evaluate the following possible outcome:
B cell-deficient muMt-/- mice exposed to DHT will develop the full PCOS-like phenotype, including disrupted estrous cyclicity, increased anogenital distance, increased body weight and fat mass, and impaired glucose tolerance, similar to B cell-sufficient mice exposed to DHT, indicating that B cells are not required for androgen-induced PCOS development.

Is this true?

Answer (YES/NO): NO